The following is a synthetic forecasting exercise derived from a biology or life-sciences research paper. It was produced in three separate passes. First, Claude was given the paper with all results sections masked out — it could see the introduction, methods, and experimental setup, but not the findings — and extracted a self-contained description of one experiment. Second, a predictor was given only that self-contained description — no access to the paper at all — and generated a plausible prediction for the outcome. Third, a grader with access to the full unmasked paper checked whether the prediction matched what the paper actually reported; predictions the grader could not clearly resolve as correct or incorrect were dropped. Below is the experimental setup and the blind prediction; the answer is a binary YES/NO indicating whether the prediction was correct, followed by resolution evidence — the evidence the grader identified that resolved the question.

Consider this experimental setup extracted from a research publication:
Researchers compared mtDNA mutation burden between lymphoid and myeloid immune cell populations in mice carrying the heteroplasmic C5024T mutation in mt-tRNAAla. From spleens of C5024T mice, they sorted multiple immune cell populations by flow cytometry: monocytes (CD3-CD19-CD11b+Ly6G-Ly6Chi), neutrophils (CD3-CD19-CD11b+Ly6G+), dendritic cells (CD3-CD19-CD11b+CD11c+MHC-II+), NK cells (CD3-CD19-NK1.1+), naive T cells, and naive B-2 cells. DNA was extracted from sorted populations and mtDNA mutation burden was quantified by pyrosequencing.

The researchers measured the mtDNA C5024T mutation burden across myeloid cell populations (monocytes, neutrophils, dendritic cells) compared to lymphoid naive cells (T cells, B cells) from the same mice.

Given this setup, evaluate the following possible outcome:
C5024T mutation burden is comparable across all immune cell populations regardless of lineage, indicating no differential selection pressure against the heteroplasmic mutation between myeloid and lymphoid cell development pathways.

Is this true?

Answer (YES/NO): NO